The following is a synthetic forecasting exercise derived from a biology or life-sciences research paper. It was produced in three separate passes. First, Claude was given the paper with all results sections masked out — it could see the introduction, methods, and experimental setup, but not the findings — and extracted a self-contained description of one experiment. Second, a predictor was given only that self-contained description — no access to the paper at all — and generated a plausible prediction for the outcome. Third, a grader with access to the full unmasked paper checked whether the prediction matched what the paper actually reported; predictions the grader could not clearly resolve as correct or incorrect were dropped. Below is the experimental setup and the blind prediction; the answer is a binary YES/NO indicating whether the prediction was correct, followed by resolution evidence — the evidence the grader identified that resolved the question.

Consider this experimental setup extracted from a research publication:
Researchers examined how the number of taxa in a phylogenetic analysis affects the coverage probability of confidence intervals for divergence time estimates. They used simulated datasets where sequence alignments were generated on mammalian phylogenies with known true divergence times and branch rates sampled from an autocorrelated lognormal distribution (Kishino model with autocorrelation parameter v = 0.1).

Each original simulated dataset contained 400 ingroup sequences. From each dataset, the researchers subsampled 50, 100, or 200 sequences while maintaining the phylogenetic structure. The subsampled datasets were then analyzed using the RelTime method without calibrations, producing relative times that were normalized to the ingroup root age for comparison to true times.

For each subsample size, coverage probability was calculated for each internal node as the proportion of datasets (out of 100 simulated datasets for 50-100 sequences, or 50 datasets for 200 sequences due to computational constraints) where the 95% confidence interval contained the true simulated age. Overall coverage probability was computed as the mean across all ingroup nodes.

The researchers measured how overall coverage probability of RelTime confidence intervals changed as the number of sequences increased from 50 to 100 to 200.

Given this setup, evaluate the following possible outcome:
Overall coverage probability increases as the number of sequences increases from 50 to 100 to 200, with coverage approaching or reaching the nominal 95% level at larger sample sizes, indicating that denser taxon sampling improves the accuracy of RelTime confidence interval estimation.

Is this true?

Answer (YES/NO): YES